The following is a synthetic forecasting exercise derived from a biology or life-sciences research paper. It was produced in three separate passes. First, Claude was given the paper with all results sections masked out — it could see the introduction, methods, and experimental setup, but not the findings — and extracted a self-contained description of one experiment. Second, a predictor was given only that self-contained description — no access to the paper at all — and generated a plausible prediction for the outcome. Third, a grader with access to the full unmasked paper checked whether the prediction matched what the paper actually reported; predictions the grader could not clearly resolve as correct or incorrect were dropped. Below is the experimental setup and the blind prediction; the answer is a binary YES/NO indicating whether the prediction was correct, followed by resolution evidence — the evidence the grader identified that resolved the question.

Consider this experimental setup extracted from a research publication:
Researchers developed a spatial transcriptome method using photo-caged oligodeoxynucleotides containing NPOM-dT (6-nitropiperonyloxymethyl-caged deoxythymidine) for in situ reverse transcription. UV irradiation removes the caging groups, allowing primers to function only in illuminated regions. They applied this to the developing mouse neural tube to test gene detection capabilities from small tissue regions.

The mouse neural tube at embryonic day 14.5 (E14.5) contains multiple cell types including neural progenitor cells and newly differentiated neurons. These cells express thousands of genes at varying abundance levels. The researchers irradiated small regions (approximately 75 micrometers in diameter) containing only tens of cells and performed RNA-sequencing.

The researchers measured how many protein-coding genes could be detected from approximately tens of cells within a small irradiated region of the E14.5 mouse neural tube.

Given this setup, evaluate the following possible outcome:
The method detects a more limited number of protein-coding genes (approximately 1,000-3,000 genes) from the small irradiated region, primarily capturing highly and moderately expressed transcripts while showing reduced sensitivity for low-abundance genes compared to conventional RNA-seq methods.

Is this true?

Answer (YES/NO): NO